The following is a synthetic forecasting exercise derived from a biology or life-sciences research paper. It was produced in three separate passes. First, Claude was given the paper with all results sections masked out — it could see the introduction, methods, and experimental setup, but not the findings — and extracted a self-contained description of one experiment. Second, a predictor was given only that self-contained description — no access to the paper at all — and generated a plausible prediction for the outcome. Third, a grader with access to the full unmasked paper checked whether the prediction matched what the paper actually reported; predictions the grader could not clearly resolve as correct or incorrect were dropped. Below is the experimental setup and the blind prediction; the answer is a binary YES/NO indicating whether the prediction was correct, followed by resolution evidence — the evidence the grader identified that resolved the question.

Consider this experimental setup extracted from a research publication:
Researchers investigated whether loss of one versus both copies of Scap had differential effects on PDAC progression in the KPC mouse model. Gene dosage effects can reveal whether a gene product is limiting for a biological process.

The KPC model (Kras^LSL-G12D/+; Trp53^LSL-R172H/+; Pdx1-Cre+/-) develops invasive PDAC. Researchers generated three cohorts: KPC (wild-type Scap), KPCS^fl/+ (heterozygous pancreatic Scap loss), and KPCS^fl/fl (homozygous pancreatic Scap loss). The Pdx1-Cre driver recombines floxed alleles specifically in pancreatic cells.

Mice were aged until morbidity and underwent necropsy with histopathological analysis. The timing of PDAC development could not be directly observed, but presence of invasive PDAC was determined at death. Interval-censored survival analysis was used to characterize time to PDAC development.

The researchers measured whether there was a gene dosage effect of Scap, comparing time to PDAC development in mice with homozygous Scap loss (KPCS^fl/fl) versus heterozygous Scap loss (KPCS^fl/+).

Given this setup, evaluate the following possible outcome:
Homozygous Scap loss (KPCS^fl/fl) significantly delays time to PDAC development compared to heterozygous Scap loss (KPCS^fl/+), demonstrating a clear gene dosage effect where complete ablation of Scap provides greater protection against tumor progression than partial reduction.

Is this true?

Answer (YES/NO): YES